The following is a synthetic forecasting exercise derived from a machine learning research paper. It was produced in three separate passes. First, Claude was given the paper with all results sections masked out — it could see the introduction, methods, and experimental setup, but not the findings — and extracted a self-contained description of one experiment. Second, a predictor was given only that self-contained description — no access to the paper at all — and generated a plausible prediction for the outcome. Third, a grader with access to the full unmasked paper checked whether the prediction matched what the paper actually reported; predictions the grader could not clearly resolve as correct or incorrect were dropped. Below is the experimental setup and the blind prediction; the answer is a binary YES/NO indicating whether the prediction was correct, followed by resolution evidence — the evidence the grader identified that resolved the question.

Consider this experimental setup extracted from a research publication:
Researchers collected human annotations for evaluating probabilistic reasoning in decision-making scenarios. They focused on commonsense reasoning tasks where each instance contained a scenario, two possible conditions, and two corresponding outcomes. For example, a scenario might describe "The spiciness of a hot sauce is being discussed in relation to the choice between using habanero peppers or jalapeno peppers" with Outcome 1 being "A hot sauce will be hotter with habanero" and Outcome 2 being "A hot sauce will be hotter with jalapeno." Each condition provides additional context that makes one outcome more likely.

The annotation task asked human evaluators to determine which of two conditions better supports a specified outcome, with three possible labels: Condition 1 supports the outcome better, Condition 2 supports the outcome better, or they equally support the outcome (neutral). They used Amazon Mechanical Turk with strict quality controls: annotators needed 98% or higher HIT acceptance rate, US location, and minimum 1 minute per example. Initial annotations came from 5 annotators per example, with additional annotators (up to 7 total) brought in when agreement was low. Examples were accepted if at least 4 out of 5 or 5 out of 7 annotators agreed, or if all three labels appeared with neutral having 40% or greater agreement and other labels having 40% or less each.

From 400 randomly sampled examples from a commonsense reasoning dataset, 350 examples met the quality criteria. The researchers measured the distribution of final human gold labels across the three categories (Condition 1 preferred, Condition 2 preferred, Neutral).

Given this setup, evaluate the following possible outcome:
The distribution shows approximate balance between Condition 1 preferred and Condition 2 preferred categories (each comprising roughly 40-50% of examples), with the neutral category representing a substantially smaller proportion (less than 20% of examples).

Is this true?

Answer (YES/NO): YES